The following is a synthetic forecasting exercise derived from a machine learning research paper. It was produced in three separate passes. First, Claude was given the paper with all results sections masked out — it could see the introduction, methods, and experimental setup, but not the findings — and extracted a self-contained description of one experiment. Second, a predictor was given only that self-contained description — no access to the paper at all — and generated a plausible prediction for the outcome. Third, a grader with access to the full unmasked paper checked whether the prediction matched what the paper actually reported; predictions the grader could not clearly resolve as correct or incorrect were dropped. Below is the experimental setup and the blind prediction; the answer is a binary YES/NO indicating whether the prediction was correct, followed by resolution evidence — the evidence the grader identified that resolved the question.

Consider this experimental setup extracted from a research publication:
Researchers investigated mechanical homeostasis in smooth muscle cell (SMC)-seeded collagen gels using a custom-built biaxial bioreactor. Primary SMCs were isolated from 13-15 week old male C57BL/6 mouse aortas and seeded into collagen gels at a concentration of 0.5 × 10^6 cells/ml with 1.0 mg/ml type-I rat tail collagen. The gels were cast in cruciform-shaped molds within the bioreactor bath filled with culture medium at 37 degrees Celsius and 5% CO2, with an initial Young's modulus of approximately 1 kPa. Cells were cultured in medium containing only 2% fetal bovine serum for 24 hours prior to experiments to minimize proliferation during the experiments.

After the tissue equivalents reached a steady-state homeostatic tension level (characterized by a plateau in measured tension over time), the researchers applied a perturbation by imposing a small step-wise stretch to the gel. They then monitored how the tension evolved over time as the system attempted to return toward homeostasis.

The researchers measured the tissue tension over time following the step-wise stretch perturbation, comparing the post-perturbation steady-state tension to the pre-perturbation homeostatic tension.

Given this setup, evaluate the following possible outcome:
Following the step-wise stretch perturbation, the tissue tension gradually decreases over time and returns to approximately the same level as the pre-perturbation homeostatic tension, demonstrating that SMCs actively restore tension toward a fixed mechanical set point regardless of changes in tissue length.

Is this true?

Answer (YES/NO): NO